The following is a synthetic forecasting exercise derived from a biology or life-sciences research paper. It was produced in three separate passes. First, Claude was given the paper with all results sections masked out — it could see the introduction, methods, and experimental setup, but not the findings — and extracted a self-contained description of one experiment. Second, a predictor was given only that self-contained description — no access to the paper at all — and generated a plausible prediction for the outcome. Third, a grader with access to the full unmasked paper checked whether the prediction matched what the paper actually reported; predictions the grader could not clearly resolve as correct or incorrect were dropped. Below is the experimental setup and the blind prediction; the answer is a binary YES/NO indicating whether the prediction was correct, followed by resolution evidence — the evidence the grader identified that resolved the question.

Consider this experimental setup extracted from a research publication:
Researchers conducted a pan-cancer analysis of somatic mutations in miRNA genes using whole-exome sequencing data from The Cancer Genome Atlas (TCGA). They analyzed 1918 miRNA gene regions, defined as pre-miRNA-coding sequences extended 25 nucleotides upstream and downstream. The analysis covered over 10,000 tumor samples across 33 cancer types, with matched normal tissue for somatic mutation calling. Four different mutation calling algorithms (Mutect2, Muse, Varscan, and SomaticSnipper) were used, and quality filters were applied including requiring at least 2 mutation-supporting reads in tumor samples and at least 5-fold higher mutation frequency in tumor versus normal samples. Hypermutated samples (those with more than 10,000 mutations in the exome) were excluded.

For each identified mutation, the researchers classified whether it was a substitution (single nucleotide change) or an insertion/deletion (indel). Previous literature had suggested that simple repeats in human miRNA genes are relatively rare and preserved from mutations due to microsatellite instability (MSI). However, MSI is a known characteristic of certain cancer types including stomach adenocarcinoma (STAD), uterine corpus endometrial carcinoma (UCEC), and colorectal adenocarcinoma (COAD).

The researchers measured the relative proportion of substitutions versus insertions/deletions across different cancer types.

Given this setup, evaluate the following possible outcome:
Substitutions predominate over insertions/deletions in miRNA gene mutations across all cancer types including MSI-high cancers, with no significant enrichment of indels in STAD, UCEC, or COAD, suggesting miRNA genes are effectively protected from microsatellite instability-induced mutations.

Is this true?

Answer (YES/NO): NO